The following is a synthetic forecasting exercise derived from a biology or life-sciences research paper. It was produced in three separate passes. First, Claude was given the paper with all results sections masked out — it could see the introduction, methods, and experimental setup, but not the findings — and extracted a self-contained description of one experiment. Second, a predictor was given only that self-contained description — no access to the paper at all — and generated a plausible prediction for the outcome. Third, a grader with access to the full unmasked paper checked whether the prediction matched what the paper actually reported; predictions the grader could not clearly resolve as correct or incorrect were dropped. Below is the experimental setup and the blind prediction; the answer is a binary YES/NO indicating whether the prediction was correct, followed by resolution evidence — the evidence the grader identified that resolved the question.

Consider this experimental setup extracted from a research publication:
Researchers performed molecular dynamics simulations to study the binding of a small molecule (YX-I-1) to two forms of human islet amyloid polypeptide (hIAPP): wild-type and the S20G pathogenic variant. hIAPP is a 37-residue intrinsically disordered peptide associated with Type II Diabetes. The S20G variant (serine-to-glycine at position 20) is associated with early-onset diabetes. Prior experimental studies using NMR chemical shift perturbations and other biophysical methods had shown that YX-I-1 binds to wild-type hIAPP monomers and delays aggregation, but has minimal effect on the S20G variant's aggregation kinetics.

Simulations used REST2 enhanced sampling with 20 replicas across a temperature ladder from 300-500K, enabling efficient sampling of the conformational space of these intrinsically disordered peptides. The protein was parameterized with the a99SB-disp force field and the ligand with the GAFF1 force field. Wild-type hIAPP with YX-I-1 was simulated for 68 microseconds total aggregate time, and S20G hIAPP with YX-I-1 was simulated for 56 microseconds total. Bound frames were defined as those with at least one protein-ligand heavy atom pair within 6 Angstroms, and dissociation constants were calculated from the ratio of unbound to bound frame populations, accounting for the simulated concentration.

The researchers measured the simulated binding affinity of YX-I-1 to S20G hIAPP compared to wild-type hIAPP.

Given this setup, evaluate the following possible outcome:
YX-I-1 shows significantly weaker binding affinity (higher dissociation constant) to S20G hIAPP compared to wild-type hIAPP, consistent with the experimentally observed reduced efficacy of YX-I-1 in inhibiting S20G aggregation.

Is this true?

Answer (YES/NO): NO